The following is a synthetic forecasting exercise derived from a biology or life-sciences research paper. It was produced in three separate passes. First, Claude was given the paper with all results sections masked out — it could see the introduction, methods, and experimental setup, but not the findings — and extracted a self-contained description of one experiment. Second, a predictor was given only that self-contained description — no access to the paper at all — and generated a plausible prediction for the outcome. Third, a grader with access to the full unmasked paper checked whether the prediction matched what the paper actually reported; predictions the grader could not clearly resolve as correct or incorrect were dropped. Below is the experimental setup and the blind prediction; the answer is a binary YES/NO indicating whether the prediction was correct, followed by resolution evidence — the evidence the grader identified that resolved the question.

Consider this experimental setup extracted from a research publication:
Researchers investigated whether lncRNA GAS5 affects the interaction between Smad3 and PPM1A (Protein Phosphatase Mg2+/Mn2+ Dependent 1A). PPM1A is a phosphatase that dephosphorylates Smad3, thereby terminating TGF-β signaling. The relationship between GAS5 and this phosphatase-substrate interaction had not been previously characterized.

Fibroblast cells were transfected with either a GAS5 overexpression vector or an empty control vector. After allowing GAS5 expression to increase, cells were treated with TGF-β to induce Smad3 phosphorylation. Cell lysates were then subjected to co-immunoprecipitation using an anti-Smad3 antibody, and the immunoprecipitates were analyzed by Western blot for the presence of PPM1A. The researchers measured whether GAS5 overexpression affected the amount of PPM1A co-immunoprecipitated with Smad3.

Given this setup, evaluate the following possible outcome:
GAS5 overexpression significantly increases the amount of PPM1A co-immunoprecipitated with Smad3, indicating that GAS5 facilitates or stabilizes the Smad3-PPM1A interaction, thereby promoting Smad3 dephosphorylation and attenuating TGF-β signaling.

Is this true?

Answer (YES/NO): YES